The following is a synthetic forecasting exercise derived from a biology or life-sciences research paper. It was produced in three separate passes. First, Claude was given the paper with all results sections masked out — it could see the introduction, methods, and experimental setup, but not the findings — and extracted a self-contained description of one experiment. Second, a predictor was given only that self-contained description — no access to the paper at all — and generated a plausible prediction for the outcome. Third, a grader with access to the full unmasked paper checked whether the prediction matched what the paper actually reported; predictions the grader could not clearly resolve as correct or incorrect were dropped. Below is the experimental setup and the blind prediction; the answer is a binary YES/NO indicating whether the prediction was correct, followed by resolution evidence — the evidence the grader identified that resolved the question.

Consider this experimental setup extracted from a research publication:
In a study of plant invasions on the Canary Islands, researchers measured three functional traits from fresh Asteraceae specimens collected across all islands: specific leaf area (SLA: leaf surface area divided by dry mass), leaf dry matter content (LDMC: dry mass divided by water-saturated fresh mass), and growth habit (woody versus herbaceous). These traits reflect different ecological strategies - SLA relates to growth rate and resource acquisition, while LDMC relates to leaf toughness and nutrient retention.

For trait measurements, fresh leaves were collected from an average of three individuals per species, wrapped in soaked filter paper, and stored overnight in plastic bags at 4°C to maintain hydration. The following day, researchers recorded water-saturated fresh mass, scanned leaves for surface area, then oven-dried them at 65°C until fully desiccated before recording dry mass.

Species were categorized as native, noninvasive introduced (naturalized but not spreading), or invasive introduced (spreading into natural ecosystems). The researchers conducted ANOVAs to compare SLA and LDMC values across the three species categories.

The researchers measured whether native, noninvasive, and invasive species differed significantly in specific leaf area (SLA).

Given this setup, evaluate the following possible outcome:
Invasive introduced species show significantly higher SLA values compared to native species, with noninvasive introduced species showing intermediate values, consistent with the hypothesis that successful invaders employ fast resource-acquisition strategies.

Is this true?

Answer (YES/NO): NO